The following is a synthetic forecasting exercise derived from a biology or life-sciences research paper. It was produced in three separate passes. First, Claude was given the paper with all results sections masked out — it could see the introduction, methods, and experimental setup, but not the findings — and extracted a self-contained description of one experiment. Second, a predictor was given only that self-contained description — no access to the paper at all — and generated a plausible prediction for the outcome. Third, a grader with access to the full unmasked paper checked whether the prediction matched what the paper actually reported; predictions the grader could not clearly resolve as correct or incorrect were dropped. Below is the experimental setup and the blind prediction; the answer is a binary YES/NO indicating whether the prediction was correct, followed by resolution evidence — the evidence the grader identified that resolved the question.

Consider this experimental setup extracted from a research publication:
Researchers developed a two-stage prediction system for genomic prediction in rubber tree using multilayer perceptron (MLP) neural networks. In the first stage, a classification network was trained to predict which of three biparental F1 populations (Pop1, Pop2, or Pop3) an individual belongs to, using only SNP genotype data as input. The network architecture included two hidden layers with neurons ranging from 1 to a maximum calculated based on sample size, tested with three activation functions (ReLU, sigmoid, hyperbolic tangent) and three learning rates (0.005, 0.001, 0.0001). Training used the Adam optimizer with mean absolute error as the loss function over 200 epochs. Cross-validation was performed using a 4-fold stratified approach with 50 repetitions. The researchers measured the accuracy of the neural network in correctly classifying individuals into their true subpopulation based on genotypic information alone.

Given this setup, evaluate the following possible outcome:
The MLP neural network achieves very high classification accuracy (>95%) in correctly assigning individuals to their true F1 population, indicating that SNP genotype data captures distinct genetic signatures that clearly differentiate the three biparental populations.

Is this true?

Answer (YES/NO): YES